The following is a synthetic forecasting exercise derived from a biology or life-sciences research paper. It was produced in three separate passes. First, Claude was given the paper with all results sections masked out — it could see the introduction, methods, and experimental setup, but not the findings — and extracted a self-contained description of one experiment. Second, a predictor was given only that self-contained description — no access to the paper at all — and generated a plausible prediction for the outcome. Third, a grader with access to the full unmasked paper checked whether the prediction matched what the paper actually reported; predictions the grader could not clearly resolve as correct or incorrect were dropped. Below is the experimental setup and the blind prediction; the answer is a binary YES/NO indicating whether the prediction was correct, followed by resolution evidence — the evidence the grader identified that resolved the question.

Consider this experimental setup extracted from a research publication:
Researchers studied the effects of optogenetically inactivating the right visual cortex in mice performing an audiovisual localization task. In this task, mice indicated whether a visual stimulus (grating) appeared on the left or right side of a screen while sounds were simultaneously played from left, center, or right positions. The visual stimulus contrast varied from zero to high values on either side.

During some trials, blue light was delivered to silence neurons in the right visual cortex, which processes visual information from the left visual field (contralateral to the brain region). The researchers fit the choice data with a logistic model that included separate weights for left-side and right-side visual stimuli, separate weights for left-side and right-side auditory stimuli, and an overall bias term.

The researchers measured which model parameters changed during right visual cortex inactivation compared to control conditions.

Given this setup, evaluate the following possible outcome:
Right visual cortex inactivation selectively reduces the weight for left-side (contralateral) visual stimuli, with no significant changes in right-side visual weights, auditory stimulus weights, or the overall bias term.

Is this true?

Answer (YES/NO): YES